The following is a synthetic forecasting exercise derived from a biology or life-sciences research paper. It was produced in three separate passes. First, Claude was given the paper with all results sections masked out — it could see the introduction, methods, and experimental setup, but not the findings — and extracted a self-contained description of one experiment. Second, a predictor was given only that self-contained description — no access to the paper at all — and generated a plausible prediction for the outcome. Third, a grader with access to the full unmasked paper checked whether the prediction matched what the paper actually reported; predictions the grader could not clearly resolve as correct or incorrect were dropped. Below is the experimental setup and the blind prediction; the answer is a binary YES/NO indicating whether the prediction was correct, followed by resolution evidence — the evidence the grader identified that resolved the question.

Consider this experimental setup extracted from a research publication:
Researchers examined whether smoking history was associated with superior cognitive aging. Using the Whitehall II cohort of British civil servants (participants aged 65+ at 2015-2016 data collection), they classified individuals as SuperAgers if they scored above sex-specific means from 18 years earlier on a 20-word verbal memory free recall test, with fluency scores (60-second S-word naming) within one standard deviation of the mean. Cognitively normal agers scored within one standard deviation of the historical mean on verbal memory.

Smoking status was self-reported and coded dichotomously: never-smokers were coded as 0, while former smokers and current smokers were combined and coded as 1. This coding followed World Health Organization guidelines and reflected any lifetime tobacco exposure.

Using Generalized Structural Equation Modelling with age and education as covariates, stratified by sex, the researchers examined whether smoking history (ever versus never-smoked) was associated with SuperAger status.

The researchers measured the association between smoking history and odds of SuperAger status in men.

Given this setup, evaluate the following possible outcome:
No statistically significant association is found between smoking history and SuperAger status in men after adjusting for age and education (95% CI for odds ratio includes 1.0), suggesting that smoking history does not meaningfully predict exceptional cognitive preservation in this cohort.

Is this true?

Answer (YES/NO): YES